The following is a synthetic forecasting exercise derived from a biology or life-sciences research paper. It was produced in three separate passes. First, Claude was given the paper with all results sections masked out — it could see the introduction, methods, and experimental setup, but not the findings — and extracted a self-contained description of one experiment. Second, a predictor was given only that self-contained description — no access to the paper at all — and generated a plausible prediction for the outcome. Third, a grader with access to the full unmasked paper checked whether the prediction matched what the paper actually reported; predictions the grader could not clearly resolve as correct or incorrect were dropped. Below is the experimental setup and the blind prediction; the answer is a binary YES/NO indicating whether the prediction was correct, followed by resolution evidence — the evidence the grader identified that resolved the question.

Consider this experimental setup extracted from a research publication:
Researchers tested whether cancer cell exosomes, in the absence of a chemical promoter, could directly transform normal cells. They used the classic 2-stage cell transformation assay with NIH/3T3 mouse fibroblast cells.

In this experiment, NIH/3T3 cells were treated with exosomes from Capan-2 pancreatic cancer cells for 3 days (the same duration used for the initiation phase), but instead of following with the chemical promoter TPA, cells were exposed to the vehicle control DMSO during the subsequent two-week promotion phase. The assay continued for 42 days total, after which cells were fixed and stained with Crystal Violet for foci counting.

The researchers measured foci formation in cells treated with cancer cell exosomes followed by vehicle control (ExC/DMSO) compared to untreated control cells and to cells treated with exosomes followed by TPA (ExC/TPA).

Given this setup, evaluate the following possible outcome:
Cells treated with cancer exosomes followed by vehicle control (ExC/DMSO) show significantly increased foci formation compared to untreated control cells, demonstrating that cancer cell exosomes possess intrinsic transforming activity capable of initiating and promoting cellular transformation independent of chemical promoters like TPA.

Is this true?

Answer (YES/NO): NO